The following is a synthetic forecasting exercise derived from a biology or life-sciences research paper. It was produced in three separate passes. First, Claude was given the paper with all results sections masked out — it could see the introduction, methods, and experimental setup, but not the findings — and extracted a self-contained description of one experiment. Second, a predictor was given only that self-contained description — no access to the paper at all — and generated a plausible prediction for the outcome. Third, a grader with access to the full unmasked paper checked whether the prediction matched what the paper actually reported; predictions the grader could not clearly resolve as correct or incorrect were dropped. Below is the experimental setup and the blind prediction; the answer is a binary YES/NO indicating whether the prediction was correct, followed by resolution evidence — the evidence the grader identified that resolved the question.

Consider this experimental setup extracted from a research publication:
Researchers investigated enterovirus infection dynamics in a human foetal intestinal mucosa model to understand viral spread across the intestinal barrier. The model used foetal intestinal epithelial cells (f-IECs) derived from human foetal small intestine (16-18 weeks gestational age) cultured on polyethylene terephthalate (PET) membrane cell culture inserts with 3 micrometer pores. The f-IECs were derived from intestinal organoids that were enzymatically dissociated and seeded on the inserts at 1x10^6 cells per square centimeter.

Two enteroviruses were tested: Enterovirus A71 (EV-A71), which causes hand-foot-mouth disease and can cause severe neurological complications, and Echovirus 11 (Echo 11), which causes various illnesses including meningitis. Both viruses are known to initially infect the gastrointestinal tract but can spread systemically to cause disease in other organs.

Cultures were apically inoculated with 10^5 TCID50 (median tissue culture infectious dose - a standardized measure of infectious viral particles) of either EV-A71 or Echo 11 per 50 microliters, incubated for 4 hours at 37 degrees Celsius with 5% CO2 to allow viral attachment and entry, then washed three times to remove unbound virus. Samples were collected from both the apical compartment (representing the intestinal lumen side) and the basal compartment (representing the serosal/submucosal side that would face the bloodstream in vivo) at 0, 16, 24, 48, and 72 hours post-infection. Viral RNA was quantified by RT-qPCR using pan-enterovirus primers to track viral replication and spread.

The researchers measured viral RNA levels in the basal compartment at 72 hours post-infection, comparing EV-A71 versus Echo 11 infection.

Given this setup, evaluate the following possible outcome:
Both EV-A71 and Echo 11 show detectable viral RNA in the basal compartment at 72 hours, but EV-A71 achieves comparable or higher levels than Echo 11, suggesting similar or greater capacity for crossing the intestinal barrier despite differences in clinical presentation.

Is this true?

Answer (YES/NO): NO